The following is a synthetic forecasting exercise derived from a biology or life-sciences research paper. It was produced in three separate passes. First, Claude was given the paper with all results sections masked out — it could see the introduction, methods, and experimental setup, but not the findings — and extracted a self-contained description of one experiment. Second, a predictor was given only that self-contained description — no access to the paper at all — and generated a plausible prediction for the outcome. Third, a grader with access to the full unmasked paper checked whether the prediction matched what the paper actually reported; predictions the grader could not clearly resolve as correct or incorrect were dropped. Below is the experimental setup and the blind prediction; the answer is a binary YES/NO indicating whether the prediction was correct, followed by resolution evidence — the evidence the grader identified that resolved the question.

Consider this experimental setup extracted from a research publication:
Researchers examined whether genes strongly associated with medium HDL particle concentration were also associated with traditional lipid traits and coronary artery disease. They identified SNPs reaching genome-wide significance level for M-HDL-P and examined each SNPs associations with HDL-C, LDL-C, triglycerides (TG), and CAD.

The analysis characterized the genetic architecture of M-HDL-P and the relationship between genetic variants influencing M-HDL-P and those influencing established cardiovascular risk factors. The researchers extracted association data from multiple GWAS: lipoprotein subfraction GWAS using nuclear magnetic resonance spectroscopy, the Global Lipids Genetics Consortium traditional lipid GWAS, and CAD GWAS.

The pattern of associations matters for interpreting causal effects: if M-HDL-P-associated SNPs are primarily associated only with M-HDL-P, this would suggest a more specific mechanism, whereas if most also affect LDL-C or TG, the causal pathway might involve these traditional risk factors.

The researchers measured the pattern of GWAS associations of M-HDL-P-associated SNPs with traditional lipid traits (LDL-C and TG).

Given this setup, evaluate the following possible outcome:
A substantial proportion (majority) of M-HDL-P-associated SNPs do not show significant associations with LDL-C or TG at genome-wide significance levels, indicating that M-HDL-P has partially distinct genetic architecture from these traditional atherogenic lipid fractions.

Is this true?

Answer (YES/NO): NO